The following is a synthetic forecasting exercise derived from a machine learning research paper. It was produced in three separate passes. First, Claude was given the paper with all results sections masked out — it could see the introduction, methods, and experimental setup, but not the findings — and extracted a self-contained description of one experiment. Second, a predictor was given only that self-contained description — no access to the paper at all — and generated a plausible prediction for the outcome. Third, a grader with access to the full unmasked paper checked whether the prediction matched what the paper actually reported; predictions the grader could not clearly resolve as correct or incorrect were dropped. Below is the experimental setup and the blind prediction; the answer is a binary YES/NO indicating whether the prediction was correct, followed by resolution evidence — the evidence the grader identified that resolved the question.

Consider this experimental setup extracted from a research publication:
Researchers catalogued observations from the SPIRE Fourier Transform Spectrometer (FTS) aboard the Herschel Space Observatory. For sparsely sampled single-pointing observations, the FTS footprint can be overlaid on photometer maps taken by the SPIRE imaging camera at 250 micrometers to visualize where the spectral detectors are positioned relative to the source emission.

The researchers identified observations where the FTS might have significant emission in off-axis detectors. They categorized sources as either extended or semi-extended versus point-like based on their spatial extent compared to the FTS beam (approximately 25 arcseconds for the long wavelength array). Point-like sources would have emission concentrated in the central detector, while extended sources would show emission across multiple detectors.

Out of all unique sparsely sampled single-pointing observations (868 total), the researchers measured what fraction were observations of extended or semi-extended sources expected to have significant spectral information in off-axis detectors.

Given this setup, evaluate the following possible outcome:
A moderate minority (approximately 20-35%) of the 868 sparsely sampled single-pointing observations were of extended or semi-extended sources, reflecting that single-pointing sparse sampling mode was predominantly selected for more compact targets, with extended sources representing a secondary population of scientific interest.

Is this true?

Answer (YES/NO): NO